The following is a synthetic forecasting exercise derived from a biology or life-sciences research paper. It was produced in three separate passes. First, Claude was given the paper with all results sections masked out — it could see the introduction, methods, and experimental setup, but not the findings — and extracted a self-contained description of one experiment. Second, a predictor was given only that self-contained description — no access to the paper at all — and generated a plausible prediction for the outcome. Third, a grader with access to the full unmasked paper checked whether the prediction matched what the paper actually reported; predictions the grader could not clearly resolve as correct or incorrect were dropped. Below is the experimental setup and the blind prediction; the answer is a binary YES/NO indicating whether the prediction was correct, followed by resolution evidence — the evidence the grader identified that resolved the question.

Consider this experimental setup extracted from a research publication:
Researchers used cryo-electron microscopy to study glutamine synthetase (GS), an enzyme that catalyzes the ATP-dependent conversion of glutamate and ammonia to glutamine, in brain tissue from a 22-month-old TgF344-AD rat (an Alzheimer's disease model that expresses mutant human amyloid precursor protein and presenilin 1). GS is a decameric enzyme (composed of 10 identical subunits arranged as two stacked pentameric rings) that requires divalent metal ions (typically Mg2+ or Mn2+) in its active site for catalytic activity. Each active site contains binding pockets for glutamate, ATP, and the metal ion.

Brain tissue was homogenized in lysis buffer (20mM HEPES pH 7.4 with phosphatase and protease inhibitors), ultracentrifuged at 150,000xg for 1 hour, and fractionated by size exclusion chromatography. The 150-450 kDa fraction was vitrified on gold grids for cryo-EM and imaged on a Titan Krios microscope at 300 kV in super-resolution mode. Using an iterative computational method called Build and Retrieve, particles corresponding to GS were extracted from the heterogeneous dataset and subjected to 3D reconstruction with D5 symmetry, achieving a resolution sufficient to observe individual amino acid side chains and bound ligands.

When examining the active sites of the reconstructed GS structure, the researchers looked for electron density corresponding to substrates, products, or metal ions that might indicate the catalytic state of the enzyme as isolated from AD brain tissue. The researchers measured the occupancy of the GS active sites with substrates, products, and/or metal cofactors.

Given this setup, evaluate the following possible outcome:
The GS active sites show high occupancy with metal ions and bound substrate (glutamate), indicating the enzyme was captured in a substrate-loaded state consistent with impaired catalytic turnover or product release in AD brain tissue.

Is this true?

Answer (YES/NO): NO